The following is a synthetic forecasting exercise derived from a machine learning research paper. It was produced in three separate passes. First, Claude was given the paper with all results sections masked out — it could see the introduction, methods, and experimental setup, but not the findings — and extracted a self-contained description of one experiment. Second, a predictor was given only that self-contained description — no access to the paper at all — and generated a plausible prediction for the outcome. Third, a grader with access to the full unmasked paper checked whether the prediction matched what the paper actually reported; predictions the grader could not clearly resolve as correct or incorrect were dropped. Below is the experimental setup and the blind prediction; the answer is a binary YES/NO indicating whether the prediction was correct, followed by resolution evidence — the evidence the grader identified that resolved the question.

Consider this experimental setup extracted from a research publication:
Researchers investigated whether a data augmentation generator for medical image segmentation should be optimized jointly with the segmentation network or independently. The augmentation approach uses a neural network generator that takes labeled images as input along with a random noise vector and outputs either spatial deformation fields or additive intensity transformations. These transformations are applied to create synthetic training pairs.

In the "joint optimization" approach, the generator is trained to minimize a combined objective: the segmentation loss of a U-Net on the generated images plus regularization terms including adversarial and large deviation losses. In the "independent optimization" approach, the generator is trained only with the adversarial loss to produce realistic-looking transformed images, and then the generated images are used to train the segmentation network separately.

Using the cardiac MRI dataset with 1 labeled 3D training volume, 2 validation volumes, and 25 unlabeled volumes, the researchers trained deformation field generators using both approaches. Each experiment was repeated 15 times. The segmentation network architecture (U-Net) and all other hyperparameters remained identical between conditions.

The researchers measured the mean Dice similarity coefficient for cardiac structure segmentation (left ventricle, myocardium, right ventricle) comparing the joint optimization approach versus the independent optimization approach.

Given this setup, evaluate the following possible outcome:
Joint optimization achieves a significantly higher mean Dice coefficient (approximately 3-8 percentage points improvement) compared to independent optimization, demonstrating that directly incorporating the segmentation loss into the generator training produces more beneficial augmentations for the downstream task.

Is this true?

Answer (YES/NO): NO